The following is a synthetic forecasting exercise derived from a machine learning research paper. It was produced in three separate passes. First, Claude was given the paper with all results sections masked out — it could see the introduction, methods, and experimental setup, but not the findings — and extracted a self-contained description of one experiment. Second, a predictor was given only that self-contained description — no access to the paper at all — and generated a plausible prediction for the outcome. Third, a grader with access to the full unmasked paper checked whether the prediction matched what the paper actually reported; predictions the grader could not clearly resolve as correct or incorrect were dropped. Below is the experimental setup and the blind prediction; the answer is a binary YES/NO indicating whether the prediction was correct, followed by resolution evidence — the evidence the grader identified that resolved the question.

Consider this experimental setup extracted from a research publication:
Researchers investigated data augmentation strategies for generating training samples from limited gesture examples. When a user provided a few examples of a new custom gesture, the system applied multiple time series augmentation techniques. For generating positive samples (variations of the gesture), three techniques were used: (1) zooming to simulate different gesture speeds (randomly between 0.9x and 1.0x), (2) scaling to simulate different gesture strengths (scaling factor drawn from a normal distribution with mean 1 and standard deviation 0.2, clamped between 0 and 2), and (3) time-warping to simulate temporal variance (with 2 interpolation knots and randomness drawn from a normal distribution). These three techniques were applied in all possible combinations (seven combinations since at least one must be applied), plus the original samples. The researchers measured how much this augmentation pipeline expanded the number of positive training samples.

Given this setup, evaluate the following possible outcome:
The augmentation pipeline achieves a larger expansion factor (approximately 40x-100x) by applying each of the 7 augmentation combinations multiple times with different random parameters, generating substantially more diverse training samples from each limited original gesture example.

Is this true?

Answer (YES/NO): NO